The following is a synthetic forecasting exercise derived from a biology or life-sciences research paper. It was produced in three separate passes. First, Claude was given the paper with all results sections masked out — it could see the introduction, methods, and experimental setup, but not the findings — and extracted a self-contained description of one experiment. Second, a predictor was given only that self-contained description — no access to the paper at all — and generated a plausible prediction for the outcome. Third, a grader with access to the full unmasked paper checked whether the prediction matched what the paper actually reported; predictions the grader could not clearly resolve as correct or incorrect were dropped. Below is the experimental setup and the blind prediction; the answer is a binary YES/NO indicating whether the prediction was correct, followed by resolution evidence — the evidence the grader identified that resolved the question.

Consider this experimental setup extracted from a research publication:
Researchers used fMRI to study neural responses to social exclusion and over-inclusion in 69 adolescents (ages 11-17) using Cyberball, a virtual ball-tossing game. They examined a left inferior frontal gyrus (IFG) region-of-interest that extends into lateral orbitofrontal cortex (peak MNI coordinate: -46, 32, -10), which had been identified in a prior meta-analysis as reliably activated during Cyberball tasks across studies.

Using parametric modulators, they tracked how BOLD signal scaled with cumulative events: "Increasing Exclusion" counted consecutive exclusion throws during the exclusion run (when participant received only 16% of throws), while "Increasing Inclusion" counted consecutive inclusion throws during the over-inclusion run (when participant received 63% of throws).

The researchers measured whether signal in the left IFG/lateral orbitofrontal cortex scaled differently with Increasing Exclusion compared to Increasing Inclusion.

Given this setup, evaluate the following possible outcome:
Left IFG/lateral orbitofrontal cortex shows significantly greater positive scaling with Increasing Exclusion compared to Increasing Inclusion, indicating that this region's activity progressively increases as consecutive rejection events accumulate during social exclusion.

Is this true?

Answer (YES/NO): NO